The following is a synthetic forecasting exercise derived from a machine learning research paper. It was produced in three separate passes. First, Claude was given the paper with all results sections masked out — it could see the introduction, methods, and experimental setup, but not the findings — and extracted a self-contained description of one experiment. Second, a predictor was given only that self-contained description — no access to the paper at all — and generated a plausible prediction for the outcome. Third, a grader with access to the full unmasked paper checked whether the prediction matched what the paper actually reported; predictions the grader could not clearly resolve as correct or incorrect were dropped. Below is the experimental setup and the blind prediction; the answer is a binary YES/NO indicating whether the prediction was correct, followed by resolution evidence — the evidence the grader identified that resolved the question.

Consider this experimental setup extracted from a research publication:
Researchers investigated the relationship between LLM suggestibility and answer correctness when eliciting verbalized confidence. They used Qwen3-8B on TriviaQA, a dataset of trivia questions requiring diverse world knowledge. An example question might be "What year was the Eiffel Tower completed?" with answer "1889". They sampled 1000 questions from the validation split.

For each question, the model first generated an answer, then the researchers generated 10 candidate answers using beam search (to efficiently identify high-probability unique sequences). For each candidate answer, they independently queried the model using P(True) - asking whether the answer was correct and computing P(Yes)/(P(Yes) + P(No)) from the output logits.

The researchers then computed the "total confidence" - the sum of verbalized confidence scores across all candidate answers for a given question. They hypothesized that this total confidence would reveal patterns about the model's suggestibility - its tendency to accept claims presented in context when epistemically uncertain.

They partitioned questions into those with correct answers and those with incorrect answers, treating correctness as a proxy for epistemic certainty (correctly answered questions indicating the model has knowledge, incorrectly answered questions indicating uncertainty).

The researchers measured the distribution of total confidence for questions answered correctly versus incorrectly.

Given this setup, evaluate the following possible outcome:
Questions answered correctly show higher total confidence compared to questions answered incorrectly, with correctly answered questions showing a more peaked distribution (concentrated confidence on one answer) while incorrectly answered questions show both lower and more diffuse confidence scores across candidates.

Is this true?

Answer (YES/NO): NO